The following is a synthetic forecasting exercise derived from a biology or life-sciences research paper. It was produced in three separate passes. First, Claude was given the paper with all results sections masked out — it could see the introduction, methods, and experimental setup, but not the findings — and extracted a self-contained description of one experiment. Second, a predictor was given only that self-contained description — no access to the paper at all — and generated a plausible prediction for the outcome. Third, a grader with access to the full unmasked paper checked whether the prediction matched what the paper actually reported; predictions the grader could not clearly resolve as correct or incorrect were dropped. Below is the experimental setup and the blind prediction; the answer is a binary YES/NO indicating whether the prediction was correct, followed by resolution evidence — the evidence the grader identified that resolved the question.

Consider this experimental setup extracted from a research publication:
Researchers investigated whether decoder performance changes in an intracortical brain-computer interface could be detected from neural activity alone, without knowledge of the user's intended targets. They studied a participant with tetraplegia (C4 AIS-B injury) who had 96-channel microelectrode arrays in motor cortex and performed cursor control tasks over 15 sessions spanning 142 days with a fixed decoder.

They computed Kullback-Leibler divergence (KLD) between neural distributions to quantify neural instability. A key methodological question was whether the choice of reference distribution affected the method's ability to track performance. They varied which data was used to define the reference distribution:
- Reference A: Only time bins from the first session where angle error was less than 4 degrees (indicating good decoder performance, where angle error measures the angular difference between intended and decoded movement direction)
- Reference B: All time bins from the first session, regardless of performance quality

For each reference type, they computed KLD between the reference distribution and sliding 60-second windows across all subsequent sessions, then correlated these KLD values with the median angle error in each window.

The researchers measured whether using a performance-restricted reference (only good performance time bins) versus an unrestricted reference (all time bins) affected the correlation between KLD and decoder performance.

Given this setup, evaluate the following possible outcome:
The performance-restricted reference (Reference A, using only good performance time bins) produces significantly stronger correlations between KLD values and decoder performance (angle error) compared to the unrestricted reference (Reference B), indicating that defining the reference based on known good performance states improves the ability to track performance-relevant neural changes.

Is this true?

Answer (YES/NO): YES